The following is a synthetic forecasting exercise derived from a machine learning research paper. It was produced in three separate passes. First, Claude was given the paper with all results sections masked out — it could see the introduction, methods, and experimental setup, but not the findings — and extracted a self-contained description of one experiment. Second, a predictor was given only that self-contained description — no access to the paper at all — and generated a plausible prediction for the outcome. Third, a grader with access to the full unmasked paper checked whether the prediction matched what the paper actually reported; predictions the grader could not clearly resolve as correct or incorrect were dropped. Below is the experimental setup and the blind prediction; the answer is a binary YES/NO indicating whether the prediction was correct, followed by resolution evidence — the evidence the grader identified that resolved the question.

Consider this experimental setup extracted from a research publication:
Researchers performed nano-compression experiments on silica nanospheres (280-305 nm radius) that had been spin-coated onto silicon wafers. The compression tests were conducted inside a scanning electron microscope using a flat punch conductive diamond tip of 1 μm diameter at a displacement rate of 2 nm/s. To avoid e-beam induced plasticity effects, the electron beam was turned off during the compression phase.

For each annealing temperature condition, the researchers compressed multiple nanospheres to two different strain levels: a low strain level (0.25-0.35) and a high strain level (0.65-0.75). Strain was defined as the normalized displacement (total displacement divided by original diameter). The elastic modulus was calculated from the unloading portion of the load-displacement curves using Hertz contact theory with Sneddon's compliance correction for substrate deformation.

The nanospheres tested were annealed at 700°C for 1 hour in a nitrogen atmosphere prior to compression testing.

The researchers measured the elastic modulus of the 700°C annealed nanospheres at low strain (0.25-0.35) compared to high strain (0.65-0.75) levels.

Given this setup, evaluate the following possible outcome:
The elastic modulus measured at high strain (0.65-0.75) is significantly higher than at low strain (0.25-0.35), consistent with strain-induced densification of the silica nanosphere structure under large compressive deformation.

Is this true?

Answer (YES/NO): YES